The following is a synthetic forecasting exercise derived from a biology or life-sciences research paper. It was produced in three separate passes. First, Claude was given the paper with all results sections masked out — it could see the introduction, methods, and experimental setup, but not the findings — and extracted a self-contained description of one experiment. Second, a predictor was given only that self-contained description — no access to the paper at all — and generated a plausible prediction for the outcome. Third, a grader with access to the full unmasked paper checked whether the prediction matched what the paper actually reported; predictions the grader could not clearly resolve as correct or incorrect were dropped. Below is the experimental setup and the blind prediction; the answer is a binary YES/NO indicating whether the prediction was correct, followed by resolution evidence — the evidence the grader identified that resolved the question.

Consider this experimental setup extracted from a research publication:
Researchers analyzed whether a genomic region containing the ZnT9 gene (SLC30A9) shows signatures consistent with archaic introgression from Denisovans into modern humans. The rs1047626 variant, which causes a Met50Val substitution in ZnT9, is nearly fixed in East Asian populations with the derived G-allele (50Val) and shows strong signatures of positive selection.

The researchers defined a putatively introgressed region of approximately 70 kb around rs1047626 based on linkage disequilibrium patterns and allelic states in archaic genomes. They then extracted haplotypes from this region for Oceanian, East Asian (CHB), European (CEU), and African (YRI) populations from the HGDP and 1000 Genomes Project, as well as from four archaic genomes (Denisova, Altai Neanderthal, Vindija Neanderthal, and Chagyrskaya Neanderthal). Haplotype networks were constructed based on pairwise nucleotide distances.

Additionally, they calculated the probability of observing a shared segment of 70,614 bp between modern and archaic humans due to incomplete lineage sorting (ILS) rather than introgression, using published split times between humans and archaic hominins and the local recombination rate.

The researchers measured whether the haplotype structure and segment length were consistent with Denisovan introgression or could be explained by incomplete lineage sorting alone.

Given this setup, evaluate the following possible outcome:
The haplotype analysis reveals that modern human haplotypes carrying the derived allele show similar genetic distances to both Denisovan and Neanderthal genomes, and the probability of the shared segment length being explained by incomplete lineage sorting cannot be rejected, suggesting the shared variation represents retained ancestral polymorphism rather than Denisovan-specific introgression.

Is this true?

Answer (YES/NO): NO